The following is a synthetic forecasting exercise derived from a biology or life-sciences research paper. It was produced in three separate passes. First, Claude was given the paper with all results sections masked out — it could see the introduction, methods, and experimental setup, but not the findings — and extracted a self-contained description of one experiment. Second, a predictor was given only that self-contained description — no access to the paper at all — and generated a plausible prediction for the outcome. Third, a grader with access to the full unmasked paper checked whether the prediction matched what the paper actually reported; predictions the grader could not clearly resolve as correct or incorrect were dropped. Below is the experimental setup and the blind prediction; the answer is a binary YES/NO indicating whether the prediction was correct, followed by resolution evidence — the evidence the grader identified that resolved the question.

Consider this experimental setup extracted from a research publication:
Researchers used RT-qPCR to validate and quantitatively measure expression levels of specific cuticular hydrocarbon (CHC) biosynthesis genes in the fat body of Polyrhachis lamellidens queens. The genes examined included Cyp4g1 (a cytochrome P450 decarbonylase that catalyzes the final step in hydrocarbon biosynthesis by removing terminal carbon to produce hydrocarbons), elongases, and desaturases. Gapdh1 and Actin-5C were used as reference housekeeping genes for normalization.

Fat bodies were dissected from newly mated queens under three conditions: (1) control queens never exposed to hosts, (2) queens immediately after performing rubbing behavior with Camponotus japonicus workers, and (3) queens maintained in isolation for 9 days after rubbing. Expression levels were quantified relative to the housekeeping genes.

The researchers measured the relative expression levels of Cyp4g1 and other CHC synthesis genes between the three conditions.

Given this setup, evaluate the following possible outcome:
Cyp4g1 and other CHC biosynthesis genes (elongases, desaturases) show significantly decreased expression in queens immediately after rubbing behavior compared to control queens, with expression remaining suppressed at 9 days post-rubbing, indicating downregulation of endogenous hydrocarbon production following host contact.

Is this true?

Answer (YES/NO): NO